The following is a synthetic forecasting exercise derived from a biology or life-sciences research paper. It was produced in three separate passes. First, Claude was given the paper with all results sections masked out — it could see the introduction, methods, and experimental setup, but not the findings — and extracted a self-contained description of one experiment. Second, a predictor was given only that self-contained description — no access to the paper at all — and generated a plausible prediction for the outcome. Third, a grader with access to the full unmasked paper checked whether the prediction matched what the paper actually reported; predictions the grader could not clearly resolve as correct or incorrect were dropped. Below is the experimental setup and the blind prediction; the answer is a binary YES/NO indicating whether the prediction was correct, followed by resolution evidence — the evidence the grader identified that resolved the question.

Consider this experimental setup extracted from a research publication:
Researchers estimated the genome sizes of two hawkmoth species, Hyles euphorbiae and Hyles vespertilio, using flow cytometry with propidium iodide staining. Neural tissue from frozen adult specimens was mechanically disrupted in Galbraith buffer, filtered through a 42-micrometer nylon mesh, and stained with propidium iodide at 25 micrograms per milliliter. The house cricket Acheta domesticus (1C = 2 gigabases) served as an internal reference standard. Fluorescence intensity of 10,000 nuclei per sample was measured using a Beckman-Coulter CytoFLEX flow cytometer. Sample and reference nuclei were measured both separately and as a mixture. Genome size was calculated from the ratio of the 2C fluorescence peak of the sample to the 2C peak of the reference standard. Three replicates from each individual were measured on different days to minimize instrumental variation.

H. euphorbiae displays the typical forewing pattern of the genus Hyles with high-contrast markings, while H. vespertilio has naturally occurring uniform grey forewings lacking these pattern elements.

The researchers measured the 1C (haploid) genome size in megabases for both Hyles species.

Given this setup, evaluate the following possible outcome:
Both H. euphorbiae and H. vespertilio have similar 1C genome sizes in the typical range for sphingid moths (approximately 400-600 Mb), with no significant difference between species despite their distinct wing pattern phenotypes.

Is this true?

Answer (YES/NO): NO